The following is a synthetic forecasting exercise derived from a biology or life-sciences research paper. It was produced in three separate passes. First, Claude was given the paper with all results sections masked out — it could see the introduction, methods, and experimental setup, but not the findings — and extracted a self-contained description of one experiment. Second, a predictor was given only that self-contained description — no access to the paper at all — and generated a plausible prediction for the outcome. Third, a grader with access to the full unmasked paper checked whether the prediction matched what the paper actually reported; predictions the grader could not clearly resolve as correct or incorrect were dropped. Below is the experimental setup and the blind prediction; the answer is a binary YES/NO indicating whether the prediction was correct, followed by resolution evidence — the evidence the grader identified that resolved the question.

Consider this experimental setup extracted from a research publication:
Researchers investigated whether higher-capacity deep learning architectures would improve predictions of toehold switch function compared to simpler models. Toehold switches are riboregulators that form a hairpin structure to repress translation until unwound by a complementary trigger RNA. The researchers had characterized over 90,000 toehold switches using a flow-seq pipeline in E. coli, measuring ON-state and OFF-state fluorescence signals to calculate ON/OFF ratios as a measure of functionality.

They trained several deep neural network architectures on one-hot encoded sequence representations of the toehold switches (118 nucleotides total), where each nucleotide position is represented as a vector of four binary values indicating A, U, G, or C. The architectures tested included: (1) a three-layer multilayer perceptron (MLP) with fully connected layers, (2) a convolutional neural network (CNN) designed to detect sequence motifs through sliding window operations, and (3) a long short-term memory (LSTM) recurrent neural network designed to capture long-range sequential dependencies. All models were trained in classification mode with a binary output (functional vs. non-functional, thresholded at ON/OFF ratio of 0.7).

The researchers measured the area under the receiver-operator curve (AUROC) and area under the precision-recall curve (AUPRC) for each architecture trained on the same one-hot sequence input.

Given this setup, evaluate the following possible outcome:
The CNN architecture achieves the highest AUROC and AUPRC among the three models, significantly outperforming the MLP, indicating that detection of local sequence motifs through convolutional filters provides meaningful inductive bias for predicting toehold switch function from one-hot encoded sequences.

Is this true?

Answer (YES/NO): NO